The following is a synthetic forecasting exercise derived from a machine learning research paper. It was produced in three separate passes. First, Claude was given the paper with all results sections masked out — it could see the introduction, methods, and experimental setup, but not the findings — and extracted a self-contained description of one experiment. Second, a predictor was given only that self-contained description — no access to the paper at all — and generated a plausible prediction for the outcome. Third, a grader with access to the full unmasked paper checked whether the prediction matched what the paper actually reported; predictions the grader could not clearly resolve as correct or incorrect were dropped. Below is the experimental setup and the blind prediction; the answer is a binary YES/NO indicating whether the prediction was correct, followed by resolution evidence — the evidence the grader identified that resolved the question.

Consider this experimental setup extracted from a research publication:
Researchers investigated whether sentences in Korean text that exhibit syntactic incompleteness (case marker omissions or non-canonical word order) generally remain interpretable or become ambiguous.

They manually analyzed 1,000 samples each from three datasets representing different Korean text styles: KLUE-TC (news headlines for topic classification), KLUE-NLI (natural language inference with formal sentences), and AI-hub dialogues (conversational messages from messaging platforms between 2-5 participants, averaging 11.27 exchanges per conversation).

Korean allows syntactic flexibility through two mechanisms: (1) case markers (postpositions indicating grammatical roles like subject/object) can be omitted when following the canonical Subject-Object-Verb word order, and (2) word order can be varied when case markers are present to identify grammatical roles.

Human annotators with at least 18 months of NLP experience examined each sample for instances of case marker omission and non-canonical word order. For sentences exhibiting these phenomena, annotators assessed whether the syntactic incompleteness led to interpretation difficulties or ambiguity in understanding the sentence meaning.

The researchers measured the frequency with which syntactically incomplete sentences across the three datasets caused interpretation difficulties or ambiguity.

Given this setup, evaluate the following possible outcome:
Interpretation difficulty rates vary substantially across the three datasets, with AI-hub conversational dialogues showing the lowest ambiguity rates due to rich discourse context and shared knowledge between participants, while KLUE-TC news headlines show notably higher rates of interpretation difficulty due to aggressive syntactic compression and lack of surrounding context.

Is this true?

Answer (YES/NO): NO